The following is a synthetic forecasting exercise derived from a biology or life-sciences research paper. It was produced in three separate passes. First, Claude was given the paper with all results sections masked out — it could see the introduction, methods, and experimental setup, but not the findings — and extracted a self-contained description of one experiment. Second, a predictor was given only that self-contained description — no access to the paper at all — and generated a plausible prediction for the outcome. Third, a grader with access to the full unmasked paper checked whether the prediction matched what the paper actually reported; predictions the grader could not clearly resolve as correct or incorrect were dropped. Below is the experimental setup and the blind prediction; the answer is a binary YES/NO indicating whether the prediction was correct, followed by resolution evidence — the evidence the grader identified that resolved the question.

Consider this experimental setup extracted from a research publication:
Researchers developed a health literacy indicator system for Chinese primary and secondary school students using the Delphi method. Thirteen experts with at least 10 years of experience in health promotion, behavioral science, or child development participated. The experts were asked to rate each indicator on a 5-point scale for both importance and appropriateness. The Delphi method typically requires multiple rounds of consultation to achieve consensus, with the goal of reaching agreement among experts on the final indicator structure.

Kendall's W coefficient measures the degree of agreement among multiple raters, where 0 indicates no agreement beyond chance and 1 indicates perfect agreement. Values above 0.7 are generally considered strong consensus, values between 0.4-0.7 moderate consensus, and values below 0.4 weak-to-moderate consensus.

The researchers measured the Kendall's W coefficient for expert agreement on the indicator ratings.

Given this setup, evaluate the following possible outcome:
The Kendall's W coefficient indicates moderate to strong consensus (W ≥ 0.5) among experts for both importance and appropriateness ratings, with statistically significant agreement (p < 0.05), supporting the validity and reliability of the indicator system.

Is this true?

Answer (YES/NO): NO